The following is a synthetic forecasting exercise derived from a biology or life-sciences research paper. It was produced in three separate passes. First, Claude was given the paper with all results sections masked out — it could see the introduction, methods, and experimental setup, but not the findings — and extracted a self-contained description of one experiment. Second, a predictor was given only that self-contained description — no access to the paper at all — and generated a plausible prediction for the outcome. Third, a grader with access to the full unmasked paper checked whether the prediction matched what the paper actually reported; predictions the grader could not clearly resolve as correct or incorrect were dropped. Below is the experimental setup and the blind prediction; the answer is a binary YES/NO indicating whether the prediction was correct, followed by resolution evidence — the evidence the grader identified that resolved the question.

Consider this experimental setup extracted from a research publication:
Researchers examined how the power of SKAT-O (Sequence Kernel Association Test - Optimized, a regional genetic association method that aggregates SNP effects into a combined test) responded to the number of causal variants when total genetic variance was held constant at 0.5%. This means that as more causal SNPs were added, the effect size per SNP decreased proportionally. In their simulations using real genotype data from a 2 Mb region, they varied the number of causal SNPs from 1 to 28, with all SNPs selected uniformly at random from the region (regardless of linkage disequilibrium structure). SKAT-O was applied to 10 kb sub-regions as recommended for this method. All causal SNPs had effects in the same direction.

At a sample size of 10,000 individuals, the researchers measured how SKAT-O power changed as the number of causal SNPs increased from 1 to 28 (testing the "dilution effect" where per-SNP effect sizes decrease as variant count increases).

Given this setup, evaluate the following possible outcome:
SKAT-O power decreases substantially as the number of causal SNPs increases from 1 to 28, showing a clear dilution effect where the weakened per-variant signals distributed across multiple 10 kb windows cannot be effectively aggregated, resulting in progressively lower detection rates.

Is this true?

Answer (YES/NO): NO